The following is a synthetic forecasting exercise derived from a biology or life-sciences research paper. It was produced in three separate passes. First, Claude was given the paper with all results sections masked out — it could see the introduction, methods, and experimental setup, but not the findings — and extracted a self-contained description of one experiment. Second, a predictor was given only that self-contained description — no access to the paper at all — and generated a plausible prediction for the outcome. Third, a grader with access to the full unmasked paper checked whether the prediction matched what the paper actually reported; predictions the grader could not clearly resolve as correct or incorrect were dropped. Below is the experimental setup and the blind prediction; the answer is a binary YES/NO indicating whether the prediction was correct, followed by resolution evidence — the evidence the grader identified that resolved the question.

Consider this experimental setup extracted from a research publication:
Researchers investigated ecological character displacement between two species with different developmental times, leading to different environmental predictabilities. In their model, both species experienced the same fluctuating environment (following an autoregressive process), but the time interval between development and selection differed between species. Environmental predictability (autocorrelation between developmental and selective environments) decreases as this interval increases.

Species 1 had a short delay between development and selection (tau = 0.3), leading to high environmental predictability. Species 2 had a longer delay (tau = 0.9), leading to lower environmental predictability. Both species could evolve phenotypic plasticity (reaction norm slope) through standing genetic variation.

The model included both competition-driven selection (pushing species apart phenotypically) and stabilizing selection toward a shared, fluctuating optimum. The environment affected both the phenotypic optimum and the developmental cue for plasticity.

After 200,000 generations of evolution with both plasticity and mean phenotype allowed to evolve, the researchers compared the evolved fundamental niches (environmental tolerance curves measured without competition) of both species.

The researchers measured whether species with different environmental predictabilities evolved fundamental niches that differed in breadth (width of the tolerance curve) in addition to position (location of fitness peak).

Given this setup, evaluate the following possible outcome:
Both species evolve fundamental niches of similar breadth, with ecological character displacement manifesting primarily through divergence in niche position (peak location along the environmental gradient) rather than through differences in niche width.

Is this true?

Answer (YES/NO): NO